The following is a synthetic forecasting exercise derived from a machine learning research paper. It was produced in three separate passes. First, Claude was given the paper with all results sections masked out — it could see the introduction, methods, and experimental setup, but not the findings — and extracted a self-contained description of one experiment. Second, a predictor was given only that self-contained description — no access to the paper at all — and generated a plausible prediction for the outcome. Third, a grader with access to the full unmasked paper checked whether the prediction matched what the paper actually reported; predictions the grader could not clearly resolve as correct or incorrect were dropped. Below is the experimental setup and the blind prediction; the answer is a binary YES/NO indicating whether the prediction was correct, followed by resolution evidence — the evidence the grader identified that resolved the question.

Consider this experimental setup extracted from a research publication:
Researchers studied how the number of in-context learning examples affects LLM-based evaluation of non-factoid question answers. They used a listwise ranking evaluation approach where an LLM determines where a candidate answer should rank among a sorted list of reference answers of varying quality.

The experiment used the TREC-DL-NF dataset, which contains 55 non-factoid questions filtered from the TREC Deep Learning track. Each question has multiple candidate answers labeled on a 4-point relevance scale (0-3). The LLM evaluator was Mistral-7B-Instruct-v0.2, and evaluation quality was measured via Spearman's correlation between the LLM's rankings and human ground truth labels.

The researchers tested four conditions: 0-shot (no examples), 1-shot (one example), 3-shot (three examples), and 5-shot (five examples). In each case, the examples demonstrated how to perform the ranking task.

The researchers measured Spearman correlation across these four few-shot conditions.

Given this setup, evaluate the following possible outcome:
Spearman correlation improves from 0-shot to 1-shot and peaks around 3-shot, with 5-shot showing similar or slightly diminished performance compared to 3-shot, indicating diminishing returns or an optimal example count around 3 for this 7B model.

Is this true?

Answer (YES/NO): YES